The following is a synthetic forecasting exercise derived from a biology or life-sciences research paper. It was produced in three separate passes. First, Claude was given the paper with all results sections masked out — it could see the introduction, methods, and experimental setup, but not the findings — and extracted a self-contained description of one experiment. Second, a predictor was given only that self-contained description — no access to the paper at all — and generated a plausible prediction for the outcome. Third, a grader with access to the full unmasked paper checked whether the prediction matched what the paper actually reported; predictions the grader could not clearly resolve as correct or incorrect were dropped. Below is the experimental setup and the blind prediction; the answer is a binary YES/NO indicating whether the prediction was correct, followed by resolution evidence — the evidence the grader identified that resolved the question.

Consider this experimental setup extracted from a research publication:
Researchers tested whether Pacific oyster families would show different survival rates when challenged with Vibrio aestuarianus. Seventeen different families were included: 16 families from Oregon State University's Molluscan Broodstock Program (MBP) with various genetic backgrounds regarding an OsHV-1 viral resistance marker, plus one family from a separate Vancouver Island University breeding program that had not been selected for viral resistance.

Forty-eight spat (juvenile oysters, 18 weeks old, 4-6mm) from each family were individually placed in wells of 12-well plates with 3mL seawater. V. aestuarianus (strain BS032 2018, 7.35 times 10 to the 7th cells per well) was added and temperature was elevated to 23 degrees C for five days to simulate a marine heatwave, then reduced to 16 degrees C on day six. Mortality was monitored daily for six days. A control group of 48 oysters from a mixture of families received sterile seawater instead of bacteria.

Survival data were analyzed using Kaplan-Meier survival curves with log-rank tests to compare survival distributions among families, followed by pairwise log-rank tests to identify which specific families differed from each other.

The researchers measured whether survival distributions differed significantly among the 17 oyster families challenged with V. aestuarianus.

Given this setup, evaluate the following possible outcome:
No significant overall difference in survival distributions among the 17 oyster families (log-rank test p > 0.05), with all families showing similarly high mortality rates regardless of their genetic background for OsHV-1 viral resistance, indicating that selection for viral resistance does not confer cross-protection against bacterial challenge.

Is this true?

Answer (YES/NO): NO